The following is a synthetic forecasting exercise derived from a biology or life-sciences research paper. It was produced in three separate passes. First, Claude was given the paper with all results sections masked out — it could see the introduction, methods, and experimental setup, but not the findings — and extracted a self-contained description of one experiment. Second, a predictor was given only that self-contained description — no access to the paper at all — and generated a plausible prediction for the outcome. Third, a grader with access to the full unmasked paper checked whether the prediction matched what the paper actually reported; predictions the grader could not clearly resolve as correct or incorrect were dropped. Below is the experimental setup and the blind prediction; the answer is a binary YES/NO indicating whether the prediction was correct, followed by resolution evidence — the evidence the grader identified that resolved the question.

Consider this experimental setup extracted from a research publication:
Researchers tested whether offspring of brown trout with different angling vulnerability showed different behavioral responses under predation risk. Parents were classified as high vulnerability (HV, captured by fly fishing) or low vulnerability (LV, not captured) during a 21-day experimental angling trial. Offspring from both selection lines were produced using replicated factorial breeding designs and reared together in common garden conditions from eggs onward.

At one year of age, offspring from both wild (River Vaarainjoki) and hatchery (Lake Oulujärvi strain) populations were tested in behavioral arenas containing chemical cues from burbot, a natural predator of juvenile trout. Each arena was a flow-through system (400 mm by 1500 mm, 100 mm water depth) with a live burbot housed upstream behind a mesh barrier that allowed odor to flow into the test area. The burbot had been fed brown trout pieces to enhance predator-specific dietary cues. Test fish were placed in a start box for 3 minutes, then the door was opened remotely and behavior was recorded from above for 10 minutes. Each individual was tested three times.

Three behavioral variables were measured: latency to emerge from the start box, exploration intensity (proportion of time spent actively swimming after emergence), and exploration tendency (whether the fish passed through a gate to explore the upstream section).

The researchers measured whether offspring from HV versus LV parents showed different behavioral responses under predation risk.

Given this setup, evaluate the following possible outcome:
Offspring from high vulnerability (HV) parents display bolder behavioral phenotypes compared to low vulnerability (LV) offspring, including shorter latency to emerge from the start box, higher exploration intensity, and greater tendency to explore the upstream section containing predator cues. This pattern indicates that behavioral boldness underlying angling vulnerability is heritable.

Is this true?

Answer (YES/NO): NO